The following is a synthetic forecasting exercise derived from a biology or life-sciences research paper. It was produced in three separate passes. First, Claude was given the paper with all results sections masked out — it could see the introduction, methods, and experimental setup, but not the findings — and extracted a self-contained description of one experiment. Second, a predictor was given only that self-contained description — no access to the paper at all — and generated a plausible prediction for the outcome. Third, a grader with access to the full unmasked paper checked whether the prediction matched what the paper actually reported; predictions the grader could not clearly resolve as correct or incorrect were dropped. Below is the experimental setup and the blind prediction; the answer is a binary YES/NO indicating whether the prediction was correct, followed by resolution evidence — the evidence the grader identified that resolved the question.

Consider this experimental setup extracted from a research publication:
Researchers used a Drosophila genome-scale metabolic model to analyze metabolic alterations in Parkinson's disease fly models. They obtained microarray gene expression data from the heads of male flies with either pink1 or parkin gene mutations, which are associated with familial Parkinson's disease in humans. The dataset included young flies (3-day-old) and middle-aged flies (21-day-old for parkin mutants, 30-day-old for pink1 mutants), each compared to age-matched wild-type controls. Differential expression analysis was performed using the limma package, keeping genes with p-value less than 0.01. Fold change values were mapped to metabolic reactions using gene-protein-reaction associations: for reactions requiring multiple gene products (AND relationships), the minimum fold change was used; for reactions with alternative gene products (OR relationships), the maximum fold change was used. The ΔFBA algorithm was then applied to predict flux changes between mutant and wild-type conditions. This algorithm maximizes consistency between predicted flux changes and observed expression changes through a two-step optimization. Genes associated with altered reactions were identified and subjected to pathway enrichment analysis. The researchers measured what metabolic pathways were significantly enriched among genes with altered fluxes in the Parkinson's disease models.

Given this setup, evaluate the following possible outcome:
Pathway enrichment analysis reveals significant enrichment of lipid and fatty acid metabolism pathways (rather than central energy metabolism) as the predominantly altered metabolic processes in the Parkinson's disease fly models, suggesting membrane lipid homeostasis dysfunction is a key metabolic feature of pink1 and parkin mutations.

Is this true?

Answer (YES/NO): NO